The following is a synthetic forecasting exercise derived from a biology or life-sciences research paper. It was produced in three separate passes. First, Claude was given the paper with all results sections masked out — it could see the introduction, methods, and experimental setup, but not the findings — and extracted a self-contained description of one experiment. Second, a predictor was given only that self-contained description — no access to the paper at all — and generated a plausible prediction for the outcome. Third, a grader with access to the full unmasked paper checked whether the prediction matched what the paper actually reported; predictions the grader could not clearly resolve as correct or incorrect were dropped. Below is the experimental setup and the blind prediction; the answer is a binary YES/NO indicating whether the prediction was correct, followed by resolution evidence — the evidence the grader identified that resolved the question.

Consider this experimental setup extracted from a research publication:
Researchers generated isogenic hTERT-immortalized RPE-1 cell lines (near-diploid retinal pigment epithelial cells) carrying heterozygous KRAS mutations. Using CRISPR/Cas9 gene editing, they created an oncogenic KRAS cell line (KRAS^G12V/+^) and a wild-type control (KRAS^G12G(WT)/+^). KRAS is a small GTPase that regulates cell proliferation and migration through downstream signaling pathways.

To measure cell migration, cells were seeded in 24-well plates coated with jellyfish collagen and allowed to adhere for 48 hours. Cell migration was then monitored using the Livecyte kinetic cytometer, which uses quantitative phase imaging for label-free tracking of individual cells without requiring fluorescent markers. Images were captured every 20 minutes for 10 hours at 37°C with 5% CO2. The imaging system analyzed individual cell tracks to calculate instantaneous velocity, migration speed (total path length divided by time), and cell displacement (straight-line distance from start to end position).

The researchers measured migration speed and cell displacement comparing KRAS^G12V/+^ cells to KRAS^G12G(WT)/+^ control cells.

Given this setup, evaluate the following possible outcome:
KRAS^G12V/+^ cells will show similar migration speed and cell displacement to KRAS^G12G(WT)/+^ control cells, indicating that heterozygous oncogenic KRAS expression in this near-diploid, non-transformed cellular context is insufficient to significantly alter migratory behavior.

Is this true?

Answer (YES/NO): NO